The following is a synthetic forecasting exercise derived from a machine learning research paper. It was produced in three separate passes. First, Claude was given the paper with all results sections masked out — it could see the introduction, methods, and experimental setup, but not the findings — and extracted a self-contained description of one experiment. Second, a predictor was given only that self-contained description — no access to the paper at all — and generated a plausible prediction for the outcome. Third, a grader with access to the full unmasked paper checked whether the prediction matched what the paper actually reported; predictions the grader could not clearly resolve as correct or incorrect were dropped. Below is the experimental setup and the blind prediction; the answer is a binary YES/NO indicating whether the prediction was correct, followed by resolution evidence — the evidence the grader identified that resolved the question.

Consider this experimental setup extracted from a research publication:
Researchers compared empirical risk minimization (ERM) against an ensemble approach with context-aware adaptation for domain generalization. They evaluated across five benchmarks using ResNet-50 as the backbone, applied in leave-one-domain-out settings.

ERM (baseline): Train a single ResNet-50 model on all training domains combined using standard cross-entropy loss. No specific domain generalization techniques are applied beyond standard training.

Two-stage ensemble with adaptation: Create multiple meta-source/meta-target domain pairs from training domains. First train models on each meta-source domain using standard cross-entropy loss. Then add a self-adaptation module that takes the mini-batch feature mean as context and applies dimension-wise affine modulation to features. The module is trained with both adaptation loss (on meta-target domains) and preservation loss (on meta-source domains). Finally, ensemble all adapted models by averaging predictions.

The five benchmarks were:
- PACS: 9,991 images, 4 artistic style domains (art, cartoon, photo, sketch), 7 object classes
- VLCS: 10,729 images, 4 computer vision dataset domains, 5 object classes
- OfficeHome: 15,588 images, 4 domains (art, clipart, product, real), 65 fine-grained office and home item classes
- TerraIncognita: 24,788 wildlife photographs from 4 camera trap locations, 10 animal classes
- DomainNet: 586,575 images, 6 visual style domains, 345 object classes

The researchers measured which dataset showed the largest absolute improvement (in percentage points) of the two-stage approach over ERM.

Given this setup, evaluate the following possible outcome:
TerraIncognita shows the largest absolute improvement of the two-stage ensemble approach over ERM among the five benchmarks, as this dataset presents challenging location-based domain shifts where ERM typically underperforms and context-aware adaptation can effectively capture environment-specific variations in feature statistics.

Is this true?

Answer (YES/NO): NO